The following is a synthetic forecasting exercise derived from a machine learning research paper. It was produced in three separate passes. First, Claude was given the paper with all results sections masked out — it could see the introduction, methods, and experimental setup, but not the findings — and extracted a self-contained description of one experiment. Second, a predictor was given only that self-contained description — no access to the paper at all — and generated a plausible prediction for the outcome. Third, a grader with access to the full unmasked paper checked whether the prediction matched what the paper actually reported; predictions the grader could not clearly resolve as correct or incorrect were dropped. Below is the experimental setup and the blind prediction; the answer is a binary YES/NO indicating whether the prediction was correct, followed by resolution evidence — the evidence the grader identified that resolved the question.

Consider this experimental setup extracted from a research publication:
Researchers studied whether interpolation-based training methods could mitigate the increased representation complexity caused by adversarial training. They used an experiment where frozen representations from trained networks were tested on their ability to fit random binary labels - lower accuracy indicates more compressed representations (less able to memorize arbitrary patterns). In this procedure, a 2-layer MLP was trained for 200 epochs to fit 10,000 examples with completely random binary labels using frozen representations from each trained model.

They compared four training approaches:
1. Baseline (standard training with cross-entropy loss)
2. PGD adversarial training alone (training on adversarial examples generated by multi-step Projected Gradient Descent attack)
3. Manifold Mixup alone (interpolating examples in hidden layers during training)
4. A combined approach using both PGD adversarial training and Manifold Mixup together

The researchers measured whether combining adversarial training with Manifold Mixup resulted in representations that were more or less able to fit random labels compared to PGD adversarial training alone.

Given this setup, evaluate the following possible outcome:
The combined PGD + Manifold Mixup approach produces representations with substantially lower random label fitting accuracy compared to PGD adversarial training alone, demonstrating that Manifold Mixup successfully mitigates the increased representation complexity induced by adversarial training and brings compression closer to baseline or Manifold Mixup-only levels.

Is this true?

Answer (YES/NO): YES